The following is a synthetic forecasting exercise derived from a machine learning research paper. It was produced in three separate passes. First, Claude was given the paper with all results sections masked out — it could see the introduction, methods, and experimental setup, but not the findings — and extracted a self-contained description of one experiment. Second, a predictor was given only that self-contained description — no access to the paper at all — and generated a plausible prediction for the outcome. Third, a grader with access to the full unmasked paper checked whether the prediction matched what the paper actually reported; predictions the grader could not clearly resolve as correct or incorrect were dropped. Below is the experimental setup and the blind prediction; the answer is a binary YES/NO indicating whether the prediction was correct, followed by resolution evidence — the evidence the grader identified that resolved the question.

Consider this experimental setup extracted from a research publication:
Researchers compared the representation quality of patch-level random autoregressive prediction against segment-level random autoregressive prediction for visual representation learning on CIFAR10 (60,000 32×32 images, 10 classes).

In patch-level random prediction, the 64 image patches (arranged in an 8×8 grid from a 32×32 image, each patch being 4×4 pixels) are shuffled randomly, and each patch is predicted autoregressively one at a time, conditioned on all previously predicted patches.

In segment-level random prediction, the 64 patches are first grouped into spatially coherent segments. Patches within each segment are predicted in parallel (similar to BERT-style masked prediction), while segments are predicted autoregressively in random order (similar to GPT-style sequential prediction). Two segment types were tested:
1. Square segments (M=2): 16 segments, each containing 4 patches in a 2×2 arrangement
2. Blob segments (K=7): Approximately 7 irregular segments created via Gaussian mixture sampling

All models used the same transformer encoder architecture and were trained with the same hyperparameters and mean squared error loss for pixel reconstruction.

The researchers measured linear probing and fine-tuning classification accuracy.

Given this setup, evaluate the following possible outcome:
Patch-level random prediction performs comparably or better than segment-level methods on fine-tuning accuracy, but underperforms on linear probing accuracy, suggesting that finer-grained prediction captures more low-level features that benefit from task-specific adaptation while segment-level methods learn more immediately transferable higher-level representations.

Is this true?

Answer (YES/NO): NO